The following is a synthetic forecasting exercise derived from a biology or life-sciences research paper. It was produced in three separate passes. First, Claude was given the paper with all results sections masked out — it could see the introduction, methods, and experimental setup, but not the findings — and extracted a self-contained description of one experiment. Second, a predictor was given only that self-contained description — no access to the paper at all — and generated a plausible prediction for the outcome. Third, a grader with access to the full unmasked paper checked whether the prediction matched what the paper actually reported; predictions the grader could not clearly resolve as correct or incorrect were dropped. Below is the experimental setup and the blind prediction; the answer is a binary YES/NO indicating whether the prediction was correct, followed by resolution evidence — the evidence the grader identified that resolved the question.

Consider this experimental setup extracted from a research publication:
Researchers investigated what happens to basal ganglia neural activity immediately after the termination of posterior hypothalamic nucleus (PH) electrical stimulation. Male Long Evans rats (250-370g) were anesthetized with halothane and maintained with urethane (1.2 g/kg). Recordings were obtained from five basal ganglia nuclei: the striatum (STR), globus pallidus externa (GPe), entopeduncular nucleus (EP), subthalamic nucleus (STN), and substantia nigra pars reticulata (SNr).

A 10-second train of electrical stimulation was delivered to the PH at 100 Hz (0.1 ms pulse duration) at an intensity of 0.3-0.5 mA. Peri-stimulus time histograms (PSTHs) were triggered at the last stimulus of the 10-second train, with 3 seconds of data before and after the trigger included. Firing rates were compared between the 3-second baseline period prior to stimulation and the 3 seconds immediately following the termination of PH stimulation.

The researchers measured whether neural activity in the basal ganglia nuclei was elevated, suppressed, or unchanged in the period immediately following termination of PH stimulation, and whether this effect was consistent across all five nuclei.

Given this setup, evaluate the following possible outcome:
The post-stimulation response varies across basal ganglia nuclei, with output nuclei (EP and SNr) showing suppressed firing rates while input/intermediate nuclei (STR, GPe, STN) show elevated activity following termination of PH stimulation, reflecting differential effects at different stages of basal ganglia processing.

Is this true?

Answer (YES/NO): NO